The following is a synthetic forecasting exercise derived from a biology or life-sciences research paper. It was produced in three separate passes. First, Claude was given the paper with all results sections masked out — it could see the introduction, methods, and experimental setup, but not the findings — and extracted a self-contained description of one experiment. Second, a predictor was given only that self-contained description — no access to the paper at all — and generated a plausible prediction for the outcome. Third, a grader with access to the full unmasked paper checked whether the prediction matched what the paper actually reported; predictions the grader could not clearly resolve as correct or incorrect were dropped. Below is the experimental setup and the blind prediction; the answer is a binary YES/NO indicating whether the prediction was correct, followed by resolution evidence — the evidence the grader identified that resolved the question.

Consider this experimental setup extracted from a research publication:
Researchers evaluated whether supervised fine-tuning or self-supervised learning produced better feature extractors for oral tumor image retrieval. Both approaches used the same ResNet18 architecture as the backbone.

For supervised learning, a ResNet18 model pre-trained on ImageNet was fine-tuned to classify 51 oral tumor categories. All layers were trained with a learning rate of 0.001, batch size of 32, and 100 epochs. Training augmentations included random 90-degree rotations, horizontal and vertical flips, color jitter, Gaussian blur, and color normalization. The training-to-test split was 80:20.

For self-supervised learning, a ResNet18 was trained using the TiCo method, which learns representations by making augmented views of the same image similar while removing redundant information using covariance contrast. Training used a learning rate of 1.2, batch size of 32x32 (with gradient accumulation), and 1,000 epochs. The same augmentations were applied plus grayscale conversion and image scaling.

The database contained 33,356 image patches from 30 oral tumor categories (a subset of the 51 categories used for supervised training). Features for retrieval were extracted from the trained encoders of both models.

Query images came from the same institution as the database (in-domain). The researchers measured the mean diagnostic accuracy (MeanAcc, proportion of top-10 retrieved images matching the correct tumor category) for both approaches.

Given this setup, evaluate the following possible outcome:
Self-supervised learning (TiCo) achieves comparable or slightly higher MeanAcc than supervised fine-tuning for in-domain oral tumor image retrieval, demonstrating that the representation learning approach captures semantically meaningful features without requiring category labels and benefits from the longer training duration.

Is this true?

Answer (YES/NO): YES